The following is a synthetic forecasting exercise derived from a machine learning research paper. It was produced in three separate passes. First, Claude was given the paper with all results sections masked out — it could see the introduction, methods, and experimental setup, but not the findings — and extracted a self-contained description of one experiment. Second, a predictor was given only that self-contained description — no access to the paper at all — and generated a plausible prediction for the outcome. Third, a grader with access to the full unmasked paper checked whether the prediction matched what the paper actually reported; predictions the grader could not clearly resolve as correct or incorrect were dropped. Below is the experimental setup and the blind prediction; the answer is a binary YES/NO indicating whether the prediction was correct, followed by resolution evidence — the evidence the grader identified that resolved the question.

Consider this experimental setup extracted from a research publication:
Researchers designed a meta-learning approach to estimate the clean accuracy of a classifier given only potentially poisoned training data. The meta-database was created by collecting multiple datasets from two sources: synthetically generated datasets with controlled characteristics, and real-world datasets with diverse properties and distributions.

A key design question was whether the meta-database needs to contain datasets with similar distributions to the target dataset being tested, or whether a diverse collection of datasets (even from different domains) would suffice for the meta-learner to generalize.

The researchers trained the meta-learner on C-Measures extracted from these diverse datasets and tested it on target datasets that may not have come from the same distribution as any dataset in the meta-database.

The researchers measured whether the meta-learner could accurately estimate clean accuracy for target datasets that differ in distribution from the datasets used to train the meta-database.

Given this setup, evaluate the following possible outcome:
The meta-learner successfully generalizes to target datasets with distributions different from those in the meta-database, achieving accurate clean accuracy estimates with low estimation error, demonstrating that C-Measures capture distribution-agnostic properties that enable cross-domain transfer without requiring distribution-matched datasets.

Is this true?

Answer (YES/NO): YES